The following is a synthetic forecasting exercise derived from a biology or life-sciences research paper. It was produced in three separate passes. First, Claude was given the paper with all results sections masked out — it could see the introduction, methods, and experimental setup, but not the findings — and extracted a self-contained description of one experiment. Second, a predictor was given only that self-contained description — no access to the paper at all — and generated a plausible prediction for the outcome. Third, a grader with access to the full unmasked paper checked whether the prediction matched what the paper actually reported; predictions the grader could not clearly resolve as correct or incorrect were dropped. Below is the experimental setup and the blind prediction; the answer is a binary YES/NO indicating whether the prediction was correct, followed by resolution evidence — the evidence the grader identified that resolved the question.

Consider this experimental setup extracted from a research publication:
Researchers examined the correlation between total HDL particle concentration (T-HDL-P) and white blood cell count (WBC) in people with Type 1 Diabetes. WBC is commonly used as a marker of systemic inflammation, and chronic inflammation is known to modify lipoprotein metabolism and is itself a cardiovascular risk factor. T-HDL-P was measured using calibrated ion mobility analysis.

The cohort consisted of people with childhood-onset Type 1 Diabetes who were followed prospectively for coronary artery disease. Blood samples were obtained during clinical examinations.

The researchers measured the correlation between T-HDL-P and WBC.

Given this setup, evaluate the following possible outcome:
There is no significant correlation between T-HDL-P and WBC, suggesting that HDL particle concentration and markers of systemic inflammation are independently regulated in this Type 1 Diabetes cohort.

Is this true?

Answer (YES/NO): YES